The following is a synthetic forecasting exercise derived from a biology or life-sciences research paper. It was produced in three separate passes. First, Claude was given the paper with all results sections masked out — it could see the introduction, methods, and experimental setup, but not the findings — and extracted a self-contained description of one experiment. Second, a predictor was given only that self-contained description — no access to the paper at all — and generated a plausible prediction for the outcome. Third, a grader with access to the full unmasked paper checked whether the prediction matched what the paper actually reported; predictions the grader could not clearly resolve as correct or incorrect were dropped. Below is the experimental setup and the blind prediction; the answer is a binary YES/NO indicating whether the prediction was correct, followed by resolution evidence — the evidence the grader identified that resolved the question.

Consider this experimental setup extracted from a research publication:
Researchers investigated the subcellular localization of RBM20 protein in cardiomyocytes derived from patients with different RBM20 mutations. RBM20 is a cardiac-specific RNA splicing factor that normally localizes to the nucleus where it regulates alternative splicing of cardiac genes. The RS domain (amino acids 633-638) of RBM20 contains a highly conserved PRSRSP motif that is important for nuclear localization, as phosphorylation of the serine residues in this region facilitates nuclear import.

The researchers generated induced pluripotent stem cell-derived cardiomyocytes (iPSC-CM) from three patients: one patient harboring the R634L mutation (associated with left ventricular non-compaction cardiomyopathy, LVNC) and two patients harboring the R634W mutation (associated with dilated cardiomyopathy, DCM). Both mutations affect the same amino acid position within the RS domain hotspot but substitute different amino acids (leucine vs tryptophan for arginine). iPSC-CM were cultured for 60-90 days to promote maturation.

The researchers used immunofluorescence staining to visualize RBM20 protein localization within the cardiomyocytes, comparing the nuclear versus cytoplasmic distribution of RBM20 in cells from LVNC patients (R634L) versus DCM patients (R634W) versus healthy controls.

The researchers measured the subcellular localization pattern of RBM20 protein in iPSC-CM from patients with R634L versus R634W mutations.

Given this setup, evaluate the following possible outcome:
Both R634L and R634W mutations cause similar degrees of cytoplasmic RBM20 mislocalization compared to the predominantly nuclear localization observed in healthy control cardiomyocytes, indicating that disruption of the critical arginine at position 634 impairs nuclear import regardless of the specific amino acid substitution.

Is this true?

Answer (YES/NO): YES